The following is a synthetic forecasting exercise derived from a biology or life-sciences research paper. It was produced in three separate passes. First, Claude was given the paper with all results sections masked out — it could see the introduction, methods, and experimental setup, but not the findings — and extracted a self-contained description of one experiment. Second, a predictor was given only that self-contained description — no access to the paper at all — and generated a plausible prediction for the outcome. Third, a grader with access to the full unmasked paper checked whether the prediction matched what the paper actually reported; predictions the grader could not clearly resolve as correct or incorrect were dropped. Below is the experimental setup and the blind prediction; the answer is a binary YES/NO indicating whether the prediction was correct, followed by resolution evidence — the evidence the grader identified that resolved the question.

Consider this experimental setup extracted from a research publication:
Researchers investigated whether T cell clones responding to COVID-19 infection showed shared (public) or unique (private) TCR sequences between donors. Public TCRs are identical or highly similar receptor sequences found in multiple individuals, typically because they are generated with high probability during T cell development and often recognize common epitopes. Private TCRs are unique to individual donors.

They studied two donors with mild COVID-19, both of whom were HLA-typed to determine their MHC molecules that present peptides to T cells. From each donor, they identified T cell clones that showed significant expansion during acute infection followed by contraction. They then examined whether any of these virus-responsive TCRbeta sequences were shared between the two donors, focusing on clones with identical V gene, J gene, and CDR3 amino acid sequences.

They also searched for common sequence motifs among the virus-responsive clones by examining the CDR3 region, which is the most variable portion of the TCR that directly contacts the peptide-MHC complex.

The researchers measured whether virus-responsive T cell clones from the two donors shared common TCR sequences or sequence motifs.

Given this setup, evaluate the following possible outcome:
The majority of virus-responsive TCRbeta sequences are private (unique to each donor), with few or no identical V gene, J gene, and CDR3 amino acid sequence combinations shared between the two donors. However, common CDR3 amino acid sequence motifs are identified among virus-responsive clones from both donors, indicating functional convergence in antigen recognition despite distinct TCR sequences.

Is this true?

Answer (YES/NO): NO